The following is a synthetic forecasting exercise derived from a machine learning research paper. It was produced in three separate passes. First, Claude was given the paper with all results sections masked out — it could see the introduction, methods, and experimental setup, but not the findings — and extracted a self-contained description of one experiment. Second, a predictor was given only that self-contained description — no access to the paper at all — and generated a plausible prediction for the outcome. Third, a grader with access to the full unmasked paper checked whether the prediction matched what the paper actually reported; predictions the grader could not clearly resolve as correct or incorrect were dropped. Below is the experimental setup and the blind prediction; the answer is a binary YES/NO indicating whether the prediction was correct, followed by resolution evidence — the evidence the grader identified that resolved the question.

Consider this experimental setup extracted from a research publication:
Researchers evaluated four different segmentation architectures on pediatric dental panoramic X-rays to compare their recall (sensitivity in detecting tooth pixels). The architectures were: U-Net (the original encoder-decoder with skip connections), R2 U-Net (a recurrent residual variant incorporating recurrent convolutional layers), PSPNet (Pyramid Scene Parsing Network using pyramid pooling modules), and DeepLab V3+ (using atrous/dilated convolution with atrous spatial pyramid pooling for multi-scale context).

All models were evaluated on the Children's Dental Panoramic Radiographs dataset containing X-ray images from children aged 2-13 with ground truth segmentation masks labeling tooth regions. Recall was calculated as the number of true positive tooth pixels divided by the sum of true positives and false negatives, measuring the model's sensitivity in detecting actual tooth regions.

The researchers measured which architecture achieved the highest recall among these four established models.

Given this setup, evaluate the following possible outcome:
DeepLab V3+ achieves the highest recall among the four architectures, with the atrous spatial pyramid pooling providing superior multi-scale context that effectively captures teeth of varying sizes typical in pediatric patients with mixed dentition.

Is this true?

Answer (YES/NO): YES